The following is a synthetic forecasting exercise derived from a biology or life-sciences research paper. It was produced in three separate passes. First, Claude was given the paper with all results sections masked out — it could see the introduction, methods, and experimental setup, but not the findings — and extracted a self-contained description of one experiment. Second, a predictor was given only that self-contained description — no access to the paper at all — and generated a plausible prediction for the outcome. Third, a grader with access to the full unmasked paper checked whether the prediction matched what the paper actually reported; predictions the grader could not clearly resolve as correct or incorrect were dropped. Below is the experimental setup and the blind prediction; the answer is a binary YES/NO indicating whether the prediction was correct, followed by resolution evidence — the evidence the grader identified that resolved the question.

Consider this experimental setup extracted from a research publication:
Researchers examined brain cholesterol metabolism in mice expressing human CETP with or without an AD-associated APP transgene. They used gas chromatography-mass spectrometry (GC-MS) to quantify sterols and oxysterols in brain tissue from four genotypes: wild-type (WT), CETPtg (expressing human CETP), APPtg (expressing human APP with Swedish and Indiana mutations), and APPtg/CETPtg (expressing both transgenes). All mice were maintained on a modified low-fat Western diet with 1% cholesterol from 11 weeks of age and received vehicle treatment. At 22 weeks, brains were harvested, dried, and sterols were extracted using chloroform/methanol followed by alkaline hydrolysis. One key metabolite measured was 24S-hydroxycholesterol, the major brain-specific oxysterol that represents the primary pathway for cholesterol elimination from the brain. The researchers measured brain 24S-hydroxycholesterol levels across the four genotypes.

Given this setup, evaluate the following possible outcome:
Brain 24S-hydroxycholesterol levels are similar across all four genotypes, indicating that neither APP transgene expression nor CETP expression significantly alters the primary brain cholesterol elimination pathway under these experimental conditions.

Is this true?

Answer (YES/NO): YES